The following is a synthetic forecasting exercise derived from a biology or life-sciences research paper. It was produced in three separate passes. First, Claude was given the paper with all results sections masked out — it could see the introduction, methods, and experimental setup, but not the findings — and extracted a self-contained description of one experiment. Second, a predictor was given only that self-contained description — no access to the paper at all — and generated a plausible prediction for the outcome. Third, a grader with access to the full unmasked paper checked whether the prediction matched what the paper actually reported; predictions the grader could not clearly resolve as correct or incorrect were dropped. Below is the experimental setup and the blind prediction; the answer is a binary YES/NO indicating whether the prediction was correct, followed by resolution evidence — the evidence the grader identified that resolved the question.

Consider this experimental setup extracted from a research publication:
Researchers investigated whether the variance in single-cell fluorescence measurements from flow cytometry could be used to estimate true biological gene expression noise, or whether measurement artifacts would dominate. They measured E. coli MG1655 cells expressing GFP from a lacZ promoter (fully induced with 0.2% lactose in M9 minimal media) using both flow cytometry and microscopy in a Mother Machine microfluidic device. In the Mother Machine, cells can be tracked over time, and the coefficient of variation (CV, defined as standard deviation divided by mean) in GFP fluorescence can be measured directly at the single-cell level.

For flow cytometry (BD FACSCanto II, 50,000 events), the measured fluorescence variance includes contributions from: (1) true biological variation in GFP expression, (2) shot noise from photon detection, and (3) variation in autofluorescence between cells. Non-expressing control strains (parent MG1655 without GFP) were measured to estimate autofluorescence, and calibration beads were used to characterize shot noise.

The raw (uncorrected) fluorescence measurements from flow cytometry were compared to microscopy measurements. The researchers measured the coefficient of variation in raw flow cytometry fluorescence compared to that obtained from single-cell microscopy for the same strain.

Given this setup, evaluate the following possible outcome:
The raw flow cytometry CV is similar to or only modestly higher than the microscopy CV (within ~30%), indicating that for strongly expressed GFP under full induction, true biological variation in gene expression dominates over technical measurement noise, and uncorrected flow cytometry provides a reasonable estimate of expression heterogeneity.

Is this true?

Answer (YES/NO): NO